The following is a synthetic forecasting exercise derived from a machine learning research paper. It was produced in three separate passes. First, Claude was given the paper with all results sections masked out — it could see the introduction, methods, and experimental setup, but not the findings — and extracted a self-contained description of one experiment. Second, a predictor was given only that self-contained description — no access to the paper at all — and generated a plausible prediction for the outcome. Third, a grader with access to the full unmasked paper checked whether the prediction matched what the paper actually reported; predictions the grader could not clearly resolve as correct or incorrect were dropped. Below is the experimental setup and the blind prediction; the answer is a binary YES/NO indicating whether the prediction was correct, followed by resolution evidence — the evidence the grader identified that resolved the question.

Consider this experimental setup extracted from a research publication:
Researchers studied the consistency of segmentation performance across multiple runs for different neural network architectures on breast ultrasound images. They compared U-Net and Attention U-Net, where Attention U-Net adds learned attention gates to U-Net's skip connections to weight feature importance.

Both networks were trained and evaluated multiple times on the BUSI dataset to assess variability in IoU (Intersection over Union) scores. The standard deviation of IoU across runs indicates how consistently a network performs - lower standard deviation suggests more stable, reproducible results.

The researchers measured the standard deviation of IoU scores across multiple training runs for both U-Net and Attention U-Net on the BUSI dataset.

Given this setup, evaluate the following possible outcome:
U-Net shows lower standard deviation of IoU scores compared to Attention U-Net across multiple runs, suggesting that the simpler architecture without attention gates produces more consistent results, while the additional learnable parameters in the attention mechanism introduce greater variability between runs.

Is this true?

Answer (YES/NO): YES